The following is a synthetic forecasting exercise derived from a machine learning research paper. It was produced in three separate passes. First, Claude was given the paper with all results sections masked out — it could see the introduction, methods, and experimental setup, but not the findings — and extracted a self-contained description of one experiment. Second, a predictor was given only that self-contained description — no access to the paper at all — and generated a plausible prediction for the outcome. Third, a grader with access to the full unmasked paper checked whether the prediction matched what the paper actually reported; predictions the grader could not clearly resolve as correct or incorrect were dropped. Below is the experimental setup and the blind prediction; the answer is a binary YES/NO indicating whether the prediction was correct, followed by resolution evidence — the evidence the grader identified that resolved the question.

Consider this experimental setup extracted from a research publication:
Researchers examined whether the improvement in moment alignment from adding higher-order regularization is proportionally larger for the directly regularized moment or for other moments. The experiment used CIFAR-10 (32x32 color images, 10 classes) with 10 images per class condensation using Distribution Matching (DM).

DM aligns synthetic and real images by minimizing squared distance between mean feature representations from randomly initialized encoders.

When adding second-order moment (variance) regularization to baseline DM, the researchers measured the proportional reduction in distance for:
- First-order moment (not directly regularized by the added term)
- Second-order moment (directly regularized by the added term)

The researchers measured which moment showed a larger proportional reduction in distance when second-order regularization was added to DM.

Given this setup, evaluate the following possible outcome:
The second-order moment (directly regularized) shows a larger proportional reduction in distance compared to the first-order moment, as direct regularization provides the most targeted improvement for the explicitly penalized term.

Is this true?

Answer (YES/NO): NO